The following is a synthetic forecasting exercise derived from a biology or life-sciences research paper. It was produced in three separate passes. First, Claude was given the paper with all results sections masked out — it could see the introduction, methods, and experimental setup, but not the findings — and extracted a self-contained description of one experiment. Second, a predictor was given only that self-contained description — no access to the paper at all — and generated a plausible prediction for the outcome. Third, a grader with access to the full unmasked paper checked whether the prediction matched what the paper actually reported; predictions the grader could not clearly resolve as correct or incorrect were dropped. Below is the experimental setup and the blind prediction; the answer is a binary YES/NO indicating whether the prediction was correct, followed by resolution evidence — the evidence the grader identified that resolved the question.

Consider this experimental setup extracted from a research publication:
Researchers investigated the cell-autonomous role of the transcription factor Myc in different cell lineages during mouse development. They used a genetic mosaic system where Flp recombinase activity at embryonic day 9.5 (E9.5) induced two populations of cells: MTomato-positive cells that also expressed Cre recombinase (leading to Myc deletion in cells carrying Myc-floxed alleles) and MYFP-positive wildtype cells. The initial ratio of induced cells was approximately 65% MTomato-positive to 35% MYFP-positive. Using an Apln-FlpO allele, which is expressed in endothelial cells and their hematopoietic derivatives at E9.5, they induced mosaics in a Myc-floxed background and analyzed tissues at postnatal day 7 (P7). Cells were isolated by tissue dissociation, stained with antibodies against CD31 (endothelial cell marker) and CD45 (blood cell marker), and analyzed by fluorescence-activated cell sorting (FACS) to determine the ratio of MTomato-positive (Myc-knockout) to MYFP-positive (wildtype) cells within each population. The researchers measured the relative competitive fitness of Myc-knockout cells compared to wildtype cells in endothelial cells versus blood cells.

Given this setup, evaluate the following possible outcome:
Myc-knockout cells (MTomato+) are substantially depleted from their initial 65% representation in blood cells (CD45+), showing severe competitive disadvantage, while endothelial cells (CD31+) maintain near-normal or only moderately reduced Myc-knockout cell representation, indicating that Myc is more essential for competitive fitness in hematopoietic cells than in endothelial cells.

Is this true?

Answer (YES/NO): YES